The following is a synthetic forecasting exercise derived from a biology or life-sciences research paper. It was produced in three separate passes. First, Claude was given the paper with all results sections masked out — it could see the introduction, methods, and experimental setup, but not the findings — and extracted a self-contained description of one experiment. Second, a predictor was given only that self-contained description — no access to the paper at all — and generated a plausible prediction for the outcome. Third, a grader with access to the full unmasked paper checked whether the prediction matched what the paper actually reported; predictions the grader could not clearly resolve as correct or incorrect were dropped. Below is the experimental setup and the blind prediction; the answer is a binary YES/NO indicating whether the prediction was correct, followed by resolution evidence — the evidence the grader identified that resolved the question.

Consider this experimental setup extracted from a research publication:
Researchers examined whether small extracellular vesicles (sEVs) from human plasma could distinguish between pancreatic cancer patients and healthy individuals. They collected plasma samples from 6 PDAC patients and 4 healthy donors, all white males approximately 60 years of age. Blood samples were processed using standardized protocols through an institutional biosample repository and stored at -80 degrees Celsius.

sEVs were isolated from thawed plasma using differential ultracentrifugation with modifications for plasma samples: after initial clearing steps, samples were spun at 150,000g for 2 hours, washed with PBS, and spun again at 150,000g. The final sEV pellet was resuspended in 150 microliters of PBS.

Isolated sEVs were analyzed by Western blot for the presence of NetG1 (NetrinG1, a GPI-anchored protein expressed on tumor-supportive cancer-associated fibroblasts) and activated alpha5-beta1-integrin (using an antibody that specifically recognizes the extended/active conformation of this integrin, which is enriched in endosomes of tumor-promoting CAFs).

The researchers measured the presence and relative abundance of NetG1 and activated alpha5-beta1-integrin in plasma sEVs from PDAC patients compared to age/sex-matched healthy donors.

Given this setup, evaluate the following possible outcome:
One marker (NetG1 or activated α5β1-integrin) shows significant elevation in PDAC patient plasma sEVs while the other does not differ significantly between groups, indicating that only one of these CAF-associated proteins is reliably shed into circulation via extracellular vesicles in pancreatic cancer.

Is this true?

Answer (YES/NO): NO